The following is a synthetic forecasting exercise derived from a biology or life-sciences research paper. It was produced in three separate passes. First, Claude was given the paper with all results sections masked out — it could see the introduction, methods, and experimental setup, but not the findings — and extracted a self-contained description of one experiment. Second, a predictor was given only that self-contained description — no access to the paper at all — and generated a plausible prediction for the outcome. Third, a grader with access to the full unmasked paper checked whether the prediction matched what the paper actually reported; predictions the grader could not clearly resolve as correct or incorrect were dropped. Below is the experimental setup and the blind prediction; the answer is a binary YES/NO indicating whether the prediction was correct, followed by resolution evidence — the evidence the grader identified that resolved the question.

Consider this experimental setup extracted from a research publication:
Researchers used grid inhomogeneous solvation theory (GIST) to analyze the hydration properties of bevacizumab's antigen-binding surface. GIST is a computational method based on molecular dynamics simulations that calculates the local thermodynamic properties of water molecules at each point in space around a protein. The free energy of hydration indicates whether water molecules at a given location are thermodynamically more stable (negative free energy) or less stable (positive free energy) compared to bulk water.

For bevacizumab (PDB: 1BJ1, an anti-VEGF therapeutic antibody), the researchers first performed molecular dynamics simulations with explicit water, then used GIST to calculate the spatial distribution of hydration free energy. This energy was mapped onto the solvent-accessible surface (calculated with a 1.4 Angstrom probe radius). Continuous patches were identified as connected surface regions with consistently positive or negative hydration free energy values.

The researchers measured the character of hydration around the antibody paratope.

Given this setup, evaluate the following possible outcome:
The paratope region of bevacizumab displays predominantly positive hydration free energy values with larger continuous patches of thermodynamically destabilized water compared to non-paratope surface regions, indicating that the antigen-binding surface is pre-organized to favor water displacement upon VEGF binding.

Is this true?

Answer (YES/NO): NO